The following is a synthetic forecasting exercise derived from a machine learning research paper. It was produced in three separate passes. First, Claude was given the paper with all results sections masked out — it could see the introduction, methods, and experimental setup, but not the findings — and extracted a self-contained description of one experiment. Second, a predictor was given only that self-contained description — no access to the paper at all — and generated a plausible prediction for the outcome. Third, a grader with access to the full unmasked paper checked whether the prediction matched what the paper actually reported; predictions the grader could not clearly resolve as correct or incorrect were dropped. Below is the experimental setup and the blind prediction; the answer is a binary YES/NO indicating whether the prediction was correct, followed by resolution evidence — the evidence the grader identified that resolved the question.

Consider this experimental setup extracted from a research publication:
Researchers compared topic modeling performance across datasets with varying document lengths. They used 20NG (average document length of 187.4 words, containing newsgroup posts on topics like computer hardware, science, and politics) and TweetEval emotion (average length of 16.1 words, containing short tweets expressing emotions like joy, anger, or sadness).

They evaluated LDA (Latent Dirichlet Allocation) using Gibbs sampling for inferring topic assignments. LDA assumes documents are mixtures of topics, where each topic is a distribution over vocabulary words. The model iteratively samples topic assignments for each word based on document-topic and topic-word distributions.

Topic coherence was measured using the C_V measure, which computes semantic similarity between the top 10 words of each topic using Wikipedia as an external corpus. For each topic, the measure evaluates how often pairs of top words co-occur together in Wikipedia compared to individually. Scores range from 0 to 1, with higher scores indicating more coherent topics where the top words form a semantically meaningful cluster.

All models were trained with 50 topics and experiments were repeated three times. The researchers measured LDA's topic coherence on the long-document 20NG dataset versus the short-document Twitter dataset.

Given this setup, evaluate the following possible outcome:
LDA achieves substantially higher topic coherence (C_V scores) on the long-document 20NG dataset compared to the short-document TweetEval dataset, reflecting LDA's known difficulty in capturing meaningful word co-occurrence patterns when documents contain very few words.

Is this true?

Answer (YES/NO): YES